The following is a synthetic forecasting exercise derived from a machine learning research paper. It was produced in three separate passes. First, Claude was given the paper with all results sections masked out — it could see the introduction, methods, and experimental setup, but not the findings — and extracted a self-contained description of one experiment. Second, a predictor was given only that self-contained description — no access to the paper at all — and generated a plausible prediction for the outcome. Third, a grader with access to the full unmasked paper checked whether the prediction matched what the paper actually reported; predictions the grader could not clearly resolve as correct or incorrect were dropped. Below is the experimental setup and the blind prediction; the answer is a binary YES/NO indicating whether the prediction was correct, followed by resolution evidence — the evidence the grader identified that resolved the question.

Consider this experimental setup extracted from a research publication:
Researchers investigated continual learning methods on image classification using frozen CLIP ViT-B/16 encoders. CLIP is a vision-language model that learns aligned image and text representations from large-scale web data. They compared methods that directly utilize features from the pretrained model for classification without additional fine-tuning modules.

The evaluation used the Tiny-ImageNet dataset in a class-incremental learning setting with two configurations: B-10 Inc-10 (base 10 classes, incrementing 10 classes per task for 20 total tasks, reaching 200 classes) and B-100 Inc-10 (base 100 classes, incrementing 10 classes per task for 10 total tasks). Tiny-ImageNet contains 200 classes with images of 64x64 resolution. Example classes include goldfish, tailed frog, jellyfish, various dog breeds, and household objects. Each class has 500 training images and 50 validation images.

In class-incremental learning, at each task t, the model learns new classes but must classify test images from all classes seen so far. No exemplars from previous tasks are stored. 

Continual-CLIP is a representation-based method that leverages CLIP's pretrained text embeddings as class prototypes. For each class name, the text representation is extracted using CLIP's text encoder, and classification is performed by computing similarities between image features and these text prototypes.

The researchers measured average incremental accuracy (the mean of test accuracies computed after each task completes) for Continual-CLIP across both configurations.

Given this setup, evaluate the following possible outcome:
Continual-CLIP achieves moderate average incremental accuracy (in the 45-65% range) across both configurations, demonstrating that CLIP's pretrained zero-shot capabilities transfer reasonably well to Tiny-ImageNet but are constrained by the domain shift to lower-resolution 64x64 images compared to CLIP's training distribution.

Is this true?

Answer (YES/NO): YES